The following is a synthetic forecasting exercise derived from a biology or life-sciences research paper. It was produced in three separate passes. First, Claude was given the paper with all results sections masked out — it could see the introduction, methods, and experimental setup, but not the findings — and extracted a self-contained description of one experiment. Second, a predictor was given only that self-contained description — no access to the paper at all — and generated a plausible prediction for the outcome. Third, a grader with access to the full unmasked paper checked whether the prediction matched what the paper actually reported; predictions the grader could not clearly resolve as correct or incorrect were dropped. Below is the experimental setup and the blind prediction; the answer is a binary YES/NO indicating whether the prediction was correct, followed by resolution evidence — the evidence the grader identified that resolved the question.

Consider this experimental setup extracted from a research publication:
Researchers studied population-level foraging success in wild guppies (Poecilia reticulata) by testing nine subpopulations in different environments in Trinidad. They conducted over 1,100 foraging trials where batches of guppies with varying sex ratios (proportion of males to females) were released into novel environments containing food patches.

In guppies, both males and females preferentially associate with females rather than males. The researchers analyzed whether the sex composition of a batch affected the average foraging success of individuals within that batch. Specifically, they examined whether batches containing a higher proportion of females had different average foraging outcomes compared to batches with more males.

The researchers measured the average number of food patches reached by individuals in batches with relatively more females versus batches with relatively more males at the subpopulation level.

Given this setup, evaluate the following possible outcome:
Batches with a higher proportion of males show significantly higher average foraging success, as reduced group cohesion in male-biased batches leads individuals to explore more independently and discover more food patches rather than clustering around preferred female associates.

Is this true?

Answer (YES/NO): NO